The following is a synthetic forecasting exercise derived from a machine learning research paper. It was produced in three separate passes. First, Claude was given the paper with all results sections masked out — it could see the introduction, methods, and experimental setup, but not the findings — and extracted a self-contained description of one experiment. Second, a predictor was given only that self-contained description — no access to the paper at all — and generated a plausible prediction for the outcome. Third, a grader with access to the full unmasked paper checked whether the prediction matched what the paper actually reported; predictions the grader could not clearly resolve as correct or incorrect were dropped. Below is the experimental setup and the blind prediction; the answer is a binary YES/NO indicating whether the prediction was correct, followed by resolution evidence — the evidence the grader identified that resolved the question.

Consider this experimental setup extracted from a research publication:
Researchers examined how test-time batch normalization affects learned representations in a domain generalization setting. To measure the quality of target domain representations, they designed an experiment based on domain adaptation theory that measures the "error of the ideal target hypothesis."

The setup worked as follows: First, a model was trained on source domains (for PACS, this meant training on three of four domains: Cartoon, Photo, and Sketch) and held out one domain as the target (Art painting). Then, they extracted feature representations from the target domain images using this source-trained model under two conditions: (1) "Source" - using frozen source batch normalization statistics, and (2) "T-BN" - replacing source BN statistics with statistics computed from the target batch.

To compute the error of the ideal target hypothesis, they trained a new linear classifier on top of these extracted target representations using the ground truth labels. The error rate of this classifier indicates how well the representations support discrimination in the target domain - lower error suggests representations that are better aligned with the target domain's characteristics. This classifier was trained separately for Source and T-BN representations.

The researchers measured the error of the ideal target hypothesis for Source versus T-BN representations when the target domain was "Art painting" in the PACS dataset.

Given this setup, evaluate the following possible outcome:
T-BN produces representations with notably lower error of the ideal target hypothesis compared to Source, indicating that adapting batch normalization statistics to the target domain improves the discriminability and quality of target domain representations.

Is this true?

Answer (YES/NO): YES